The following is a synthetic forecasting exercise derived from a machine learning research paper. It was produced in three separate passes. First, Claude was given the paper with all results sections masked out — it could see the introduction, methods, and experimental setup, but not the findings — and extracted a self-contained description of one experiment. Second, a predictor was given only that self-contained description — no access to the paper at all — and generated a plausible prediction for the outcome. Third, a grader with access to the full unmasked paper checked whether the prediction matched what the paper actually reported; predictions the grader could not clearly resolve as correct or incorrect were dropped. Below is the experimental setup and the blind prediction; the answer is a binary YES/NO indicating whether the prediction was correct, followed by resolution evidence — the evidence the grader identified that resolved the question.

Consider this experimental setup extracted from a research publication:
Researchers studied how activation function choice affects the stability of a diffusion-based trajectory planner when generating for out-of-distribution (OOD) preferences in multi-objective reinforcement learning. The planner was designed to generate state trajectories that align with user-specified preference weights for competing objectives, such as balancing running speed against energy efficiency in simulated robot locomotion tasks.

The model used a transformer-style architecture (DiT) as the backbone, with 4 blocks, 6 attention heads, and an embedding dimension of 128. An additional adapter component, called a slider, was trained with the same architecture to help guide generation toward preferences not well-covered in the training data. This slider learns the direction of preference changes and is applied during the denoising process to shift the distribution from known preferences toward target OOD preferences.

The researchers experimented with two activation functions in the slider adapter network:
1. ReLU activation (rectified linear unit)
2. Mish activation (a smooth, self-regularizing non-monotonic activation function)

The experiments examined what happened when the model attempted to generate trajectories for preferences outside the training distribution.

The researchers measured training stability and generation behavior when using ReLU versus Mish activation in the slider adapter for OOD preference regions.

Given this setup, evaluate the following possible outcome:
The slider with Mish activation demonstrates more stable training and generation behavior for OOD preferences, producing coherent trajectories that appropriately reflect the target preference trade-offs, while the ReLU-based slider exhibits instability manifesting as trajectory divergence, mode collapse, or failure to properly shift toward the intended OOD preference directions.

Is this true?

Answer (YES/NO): YES